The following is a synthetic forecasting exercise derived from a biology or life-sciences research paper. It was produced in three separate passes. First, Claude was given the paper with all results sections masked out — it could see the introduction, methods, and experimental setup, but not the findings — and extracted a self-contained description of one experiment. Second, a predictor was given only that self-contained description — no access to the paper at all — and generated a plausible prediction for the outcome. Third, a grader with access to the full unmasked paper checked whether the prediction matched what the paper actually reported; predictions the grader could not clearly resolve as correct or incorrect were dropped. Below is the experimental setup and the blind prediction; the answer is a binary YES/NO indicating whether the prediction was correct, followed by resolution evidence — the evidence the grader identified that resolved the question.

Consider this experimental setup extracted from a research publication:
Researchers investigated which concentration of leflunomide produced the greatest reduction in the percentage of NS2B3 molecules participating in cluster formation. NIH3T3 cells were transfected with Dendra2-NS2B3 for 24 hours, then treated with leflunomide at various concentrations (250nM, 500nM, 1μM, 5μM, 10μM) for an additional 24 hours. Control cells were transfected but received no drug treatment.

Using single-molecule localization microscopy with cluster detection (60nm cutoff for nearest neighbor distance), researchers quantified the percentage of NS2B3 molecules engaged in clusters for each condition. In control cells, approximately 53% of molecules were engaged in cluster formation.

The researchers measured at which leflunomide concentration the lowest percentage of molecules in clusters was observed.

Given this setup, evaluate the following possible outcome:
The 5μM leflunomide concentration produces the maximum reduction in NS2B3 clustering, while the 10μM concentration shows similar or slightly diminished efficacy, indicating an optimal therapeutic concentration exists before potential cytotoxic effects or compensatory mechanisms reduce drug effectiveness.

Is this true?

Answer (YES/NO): NO